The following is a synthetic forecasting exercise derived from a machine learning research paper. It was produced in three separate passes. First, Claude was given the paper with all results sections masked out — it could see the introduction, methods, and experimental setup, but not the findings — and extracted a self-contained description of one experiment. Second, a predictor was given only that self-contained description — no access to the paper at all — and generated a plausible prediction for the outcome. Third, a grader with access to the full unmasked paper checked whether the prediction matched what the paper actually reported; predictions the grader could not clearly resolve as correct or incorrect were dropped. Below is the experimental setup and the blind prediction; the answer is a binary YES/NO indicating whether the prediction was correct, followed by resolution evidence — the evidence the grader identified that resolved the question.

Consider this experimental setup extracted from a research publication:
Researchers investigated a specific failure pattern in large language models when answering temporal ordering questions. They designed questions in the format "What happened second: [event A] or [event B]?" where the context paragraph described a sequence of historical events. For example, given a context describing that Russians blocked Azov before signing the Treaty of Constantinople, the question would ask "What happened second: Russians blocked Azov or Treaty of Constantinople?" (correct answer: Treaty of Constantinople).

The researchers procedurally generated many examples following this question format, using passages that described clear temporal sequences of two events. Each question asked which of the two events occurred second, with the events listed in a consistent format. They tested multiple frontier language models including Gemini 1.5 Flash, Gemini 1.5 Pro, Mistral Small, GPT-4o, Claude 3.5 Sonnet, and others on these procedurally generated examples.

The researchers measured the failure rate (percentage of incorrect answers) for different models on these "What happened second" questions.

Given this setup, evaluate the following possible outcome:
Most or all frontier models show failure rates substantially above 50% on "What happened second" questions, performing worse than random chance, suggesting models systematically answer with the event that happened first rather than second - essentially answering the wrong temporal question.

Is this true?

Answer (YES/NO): NO